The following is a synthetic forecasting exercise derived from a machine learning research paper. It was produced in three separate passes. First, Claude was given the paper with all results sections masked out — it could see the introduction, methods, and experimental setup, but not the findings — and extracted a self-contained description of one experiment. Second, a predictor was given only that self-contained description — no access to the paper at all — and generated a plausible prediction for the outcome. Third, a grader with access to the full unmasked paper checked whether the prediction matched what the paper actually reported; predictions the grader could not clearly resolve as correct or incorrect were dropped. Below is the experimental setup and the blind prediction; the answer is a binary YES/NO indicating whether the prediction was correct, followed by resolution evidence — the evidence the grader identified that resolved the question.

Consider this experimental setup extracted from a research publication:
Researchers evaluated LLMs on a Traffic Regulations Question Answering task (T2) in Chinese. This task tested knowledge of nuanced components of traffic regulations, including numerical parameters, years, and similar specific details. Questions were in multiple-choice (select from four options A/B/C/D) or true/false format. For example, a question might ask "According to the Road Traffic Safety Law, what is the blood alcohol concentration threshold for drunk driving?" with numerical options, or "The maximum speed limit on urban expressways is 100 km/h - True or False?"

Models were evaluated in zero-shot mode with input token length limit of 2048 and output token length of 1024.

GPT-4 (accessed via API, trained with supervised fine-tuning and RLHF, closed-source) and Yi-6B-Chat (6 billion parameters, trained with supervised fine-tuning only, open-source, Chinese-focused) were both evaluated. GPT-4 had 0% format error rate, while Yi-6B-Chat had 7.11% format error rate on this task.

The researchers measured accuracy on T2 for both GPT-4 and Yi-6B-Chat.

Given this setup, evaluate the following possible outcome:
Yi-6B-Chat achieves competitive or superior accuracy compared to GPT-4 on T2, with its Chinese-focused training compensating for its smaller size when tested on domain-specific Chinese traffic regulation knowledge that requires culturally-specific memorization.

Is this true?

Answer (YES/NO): YES